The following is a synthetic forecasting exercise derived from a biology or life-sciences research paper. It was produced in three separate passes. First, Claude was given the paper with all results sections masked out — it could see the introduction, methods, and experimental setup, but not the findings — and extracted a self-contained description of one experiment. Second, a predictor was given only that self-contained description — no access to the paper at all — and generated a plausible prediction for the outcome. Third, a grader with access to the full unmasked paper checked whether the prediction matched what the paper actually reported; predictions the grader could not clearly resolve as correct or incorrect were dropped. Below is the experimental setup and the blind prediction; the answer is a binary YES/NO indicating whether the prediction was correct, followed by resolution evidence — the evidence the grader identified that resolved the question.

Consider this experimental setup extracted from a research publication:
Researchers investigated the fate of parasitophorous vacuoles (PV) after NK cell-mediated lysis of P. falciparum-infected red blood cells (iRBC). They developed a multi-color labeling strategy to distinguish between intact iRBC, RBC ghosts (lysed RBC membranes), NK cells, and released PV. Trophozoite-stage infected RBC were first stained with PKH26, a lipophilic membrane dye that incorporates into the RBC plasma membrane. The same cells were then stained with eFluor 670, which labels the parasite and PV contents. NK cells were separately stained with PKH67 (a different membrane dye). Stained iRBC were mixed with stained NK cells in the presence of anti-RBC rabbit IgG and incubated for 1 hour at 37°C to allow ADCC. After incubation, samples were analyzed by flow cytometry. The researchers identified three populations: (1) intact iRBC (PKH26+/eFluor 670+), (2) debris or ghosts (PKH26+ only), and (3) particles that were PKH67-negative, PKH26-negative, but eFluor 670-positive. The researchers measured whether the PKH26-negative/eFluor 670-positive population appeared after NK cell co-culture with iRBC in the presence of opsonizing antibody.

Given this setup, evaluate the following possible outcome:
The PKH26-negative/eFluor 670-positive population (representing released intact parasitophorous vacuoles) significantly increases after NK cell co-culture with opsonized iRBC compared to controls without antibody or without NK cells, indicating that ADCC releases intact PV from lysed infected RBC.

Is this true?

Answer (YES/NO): YES